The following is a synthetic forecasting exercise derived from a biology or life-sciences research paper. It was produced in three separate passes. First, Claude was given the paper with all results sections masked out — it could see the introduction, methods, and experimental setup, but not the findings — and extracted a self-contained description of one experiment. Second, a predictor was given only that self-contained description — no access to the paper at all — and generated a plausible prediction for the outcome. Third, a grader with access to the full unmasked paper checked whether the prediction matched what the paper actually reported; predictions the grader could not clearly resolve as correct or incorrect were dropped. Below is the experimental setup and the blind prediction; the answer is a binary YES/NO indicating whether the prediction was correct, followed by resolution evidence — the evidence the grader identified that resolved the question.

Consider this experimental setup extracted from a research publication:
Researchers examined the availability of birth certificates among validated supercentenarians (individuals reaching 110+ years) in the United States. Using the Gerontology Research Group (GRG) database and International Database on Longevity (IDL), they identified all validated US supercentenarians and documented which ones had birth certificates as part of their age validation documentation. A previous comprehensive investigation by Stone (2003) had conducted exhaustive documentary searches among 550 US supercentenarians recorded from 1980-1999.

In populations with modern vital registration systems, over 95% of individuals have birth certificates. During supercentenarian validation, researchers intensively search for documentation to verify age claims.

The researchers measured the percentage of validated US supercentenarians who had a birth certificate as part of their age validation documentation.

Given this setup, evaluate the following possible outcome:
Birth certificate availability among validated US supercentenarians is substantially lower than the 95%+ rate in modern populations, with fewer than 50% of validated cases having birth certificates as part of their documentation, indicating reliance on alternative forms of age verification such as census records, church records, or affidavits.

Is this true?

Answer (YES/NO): YES